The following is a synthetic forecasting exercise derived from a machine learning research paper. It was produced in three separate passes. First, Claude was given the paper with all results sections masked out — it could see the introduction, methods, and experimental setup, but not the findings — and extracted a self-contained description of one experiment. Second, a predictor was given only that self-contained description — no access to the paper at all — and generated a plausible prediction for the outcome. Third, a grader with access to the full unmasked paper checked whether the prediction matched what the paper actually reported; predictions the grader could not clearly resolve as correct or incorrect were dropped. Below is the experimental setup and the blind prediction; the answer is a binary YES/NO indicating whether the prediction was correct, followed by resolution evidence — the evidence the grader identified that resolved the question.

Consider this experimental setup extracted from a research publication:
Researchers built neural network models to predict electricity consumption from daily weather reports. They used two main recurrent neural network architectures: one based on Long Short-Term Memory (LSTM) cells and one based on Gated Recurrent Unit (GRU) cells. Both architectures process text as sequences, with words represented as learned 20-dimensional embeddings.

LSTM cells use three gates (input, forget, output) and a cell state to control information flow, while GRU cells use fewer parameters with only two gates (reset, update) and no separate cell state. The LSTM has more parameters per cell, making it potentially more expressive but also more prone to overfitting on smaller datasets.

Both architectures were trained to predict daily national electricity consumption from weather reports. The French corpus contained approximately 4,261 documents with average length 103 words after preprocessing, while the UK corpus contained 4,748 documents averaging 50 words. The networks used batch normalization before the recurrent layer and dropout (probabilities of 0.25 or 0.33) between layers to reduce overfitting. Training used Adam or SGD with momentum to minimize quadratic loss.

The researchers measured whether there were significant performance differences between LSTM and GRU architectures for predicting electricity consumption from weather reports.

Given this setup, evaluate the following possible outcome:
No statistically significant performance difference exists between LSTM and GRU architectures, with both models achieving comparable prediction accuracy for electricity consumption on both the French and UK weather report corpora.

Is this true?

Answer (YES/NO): YES